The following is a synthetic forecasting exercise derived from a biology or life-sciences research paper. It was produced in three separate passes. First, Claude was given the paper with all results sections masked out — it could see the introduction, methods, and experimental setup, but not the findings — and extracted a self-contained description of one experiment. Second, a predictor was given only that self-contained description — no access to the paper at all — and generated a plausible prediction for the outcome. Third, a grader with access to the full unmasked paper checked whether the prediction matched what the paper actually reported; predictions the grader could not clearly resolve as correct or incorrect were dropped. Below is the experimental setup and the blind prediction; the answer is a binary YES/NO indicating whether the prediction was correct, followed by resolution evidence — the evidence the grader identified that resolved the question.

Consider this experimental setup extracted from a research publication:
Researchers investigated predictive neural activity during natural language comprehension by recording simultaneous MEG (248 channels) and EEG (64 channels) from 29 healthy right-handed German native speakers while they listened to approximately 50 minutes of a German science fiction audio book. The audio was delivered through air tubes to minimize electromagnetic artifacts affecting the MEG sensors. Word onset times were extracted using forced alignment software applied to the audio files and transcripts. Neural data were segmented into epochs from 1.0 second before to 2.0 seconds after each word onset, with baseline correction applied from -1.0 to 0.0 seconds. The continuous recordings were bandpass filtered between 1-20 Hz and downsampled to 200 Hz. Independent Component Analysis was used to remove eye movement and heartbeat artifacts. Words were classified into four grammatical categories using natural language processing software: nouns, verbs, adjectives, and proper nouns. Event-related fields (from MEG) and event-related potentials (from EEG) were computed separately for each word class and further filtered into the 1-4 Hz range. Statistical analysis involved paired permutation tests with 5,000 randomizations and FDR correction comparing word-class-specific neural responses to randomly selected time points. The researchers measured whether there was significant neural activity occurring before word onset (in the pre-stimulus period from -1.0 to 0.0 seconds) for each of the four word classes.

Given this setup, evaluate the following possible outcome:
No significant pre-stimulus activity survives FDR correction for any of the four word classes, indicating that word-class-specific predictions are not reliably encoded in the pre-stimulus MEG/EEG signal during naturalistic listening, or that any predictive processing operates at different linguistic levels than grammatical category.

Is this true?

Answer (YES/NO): NO